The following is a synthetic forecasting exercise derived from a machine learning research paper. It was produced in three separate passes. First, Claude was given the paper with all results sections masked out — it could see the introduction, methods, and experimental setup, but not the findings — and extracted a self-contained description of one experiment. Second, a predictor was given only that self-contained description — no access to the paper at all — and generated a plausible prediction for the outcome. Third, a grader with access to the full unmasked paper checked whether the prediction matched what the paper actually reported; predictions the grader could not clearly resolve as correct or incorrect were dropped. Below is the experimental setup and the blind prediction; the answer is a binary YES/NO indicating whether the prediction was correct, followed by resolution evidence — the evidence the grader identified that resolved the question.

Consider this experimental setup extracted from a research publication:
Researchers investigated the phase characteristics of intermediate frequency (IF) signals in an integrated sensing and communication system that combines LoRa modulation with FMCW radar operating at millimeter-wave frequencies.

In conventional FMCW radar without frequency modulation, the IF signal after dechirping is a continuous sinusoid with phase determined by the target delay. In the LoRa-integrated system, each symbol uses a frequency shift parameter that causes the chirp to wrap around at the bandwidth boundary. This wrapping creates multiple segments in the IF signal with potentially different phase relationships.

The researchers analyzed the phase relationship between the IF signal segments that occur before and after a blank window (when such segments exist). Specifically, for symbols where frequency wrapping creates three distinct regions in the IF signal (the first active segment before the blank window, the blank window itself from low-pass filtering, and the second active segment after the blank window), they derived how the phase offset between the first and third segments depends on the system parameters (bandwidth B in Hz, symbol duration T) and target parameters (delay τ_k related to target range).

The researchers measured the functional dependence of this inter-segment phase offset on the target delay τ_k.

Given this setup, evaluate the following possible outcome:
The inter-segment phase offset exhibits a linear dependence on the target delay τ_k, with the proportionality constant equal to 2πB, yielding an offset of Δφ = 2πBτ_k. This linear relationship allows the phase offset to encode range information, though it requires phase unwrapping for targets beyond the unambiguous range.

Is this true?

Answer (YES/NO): YES